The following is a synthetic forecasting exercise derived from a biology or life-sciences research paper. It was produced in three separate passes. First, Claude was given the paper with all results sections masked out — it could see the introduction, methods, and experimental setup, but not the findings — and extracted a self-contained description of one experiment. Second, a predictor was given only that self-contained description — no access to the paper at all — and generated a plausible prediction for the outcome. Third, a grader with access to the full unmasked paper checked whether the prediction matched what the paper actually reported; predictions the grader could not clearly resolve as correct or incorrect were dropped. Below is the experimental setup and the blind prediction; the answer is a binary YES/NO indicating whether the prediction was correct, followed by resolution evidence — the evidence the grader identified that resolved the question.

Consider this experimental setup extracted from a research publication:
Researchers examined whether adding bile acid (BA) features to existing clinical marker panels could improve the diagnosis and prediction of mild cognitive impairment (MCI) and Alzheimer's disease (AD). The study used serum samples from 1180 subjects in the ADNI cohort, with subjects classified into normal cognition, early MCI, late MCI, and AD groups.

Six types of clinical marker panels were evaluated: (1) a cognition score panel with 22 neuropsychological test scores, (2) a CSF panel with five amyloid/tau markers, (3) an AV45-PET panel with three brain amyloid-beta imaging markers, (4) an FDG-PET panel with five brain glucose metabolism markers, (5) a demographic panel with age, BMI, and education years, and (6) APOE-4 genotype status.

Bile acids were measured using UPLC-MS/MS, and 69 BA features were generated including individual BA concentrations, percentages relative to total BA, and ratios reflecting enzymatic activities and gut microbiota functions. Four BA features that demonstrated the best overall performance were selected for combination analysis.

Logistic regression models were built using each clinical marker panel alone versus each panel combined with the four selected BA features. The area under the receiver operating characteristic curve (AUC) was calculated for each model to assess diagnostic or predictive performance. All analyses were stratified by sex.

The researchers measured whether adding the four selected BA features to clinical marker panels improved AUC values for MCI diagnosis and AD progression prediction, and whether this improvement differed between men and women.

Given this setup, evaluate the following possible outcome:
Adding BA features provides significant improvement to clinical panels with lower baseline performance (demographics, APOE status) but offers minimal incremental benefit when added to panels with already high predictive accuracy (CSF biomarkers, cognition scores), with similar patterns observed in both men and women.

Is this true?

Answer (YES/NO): NO